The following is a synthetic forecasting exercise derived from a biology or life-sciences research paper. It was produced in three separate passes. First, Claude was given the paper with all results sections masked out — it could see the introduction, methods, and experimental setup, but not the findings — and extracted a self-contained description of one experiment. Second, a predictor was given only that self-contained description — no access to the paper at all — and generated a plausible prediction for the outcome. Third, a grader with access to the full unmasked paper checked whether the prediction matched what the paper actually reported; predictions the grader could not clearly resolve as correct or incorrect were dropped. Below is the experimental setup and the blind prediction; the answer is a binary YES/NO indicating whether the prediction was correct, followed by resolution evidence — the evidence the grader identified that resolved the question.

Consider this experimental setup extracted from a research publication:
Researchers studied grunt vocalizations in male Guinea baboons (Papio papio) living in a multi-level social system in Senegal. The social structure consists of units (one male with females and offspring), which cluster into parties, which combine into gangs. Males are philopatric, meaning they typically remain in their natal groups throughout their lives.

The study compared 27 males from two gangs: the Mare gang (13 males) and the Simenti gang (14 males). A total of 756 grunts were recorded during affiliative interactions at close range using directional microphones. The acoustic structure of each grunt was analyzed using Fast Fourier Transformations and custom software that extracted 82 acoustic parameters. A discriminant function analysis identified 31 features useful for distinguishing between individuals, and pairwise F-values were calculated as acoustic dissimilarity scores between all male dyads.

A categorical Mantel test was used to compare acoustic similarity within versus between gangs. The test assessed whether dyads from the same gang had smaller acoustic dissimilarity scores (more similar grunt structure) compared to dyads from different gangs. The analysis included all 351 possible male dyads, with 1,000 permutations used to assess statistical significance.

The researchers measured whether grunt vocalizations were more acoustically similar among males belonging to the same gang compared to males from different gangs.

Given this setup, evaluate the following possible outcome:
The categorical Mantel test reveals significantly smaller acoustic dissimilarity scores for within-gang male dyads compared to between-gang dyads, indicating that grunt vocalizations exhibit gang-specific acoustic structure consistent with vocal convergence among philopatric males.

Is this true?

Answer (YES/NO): YES